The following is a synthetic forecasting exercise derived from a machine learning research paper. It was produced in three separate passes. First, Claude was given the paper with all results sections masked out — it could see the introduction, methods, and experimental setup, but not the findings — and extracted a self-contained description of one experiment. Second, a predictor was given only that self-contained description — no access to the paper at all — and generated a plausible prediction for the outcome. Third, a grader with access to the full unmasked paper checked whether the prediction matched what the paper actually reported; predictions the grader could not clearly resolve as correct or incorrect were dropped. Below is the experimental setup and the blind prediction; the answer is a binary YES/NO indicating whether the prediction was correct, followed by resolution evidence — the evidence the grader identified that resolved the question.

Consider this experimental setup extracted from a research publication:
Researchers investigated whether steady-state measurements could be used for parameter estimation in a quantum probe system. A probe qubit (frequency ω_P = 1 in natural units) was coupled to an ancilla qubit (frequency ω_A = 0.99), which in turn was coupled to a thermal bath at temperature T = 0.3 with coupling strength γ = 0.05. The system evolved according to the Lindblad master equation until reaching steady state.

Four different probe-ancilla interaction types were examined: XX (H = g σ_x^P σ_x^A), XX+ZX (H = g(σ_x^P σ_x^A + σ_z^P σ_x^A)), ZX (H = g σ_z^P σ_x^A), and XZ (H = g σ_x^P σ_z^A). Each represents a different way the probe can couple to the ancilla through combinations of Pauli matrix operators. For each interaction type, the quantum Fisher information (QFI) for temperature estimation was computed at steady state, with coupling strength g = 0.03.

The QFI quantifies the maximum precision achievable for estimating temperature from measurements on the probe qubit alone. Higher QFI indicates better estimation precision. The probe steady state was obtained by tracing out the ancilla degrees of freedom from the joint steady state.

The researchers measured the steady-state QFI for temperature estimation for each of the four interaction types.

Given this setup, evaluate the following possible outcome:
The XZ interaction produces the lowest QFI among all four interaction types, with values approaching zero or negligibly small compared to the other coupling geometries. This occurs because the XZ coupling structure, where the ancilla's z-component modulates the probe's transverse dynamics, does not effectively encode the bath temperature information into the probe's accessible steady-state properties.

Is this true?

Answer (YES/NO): NO